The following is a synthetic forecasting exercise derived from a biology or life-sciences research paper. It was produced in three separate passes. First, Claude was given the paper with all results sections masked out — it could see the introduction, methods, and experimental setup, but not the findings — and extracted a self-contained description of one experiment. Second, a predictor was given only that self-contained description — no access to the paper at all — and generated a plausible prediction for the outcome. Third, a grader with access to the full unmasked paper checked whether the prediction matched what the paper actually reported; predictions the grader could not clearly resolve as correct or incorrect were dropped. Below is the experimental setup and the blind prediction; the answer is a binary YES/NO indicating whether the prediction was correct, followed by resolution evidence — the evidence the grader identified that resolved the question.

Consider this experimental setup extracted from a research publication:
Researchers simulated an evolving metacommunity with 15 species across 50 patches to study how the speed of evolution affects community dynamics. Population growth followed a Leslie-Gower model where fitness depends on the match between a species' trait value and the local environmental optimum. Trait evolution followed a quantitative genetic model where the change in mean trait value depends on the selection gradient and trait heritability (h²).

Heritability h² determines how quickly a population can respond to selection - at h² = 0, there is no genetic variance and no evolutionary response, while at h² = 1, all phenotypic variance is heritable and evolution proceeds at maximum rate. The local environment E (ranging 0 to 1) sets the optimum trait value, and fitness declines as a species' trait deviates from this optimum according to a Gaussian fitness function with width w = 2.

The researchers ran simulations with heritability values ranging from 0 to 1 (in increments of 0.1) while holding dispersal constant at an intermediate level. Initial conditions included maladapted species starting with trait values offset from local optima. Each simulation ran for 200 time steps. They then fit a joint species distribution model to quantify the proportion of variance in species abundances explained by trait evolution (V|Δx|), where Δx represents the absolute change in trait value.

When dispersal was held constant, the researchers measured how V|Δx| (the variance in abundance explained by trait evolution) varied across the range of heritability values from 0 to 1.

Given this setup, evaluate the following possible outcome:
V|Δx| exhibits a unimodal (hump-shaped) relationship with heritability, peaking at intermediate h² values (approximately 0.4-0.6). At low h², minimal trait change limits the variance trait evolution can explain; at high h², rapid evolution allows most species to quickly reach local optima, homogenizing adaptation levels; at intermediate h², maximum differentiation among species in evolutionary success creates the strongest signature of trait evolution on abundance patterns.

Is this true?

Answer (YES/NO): NO